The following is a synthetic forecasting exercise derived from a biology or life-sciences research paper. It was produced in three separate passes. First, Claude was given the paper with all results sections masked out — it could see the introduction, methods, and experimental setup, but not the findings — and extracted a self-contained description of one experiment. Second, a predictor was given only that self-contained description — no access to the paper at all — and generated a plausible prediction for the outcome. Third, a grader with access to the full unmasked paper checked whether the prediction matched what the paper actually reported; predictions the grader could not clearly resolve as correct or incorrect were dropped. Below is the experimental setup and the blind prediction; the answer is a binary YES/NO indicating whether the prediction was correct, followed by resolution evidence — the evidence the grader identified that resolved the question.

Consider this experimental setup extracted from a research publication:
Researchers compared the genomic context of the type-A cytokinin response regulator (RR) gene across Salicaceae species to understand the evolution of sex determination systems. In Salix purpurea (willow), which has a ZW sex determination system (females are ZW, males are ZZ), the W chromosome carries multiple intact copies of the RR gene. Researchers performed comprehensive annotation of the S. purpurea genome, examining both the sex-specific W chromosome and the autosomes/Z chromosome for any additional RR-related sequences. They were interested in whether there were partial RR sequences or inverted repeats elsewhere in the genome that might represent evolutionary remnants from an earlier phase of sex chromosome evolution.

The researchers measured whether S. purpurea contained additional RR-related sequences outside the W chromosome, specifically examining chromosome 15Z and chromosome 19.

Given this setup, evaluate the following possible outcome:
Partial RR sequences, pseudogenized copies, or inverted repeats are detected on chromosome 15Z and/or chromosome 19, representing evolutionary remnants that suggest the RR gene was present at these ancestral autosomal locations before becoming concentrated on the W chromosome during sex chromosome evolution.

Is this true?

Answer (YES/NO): YES